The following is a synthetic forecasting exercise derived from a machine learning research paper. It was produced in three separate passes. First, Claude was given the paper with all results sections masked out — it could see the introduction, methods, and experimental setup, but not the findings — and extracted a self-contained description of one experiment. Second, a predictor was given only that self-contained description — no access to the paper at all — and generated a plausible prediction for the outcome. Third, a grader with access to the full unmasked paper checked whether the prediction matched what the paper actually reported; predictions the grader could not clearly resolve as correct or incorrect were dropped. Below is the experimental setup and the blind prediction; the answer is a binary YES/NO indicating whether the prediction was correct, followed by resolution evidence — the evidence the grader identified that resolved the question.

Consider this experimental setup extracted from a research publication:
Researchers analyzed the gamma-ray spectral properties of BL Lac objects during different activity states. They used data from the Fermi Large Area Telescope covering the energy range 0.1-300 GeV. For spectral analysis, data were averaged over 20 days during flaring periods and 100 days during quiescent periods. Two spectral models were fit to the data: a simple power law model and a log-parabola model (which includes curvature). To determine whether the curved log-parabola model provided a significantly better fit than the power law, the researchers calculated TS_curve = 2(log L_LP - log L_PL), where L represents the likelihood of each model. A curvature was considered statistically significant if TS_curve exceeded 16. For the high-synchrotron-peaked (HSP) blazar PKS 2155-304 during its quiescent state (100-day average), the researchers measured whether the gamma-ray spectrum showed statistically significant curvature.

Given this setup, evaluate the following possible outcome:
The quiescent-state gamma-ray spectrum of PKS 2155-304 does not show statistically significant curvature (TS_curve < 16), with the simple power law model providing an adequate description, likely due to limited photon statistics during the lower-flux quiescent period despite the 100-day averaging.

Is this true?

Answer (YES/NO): NO